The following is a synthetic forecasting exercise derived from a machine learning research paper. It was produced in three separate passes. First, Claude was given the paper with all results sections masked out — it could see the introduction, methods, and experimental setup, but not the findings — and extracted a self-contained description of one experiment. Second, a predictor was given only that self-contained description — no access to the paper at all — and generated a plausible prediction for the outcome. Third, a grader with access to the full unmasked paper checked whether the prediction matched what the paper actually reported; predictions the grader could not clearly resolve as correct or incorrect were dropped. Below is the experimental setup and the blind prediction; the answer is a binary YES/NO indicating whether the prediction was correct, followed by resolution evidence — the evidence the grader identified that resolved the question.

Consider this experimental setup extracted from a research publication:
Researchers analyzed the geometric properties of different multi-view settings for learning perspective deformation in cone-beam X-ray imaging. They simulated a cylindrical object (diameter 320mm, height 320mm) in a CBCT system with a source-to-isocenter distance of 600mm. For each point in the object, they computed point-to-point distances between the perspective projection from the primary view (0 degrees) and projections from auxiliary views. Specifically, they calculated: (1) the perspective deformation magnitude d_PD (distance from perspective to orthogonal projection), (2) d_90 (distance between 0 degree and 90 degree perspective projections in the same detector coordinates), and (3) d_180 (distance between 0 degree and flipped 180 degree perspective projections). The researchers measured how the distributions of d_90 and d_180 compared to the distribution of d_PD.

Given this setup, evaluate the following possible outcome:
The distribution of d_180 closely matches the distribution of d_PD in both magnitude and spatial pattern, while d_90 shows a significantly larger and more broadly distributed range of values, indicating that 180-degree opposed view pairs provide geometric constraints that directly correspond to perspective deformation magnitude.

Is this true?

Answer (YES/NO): NO